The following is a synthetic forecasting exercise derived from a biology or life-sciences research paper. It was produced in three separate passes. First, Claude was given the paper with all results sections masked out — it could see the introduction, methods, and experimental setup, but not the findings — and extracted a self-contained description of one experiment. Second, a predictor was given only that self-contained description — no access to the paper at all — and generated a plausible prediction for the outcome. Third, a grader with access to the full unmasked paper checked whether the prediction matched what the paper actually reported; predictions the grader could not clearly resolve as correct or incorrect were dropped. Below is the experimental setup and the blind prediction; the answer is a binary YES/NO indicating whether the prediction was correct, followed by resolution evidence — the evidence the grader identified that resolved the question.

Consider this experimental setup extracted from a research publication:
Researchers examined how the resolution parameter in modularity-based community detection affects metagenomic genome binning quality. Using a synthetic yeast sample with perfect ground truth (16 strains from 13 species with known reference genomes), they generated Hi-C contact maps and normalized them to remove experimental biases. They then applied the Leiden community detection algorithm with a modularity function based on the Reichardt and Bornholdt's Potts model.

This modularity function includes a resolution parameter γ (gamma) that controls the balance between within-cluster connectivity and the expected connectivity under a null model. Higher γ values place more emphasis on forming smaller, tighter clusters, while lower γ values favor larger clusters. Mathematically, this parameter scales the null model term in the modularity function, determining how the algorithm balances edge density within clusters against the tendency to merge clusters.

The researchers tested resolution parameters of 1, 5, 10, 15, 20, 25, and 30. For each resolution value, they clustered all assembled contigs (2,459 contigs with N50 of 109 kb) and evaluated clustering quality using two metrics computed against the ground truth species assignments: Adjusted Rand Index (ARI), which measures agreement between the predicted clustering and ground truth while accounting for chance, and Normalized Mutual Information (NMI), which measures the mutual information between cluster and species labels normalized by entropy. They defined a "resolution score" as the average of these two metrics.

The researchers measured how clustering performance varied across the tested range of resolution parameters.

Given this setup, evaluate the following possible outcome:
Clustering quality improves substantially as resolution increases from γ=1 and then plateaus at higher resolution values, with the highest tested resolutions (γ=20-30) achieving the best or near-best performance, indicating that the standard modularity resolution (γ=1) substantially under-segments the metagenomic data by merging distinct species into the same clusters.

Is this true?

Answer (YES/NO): NO